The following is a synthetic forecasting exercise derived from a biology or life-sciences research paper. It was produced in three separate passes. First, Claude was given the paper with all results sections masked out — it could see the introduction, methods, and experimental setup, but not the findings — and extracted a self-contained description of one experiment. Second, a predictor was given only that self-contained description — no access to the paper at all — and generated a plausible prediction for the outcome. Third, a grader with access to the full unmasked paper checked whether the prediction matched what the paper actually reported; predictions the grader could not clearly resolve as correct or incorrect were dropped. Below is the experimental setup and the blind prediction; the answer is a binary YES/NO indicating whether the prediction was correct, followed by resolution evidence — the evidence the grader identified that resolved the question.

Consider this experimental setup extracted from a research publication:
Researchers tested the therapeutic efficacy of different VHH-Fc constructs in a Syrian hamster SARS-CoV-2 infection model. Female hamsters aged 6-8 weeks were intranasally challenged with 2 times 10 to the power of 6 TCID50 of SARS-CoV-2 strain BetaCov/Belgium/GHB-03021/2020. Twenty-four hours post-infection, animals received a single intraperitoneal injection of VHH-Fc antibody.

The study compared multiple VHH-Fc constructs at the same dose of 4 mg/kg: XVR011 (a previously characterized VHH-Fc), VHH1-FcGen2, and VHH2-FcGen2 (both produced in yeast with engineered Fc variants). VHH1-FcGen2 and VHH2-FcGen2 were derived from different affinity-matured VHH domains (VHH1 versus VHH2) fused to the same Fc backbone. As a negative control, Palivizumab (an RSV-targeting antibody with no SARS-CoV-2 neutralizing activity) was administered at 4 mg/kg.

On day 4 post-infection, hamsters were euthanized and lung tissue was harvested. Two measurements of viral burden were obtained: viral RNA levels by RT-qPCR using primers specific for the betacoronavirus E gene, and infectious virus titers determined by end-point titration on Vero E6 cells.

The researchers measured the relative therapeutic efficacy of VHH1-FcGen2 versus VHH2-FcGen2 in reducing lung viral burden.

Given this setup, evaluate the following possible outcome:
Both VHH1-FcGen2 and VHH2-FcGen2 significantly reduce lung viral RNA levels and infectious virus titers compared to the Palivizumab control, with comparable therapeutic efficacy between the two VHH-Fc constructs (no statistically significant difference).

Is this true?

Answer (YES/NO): YES